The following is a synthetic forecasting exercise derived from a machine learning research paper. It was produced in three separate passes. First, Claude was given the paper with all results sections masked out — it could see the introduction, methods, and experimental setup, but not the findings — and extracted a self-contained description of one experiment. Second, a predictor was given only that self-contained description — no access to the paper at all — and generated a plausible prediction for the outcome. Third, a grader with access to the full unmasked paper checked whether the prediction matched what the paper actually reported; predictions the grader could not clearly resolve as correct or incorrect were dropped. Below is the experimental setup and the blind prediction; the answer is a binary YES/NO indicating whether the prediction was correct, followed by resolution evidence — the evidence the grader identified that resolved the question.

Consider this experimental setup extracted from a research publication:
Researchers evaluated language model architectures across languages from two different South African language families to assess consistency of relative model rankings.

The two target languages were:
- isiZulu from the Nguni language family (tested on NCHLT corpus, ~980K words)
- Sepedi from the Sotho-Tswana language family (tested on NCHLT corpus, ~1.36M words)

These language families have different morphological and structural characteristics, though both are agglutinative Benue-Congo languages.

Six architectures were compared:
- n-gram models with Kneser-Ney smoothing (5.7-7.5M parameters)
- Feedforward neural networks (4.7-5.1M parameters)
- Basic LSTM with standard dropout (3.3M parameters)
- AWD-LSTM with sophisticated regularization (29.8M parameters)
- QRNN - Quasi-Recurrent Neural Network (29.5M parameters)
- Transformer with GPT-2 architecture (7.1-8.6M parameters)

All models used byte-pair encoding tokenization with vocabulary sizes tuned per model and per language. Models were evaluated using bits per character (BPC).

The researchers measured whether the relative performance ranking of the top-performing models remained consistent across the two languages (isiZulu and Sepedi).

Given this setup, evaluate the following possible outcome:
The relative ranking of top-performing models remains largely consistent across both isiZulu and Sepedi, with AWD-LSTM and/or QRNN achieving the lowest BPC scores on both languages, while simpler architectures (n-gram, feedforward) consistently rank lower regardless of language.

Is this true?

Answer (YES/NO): YES